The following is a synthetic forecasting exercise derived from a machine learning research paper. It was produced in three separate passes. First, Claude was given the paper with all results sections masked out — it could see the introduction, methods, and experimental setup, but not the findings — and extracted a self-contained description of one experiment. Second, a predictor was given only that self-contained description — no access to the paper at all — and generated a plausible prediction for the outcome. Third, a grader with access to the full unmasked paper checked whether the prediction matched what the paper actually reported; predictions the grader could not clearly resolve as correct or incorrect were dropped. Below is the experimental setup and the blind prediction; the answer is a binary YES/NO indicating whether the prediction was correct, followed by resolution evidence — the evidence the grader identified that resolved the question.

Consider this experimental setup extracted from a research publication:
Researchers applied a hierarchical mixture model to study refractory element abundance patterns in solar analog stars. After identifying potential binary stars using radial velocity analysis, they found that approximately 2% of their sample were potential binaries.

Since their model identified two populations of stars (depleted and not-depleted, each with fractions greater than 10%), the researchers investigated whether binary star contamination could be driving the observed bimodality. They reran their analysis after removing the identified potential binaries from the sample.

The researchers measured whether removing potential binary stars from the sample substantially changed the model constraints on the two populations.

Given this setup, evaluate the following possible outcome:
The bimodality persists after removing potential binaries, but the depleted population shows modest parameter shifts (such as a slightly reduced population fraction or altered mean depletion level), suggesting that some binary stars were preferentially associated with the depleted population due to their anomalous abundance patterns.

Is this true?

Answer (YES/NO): NO